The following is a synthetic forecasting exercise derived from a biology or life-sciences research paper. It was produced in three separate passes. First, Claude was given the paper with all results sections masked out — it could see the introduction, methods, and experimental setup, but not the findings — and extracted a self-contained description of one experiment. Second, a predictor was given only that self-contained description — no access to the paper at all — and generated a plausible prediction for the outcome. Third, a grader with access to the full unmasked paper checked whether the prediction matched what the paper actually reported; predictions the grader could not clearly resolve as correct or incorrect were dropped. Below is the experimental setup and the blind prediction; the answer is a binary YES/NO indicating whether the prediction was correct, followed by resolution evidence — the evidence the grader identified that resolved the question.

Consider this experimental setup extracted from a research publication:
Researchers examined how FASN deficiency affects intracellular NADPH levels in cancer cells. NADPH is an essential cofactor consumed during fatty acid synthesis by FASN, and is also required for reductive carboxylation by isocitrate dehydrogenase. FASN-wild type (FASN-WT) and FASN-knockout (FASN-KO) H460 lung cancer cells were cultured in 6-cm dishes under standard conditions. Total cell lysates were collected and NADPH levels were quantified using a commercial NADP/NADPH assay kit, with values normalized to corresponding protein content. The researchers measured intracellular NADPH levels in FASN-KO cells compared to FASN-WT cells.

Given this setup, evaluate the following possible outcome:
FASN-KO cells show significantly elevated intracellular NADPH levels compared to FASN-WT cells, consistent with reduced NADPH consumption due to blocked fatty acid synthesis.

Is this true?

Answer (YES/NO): YES